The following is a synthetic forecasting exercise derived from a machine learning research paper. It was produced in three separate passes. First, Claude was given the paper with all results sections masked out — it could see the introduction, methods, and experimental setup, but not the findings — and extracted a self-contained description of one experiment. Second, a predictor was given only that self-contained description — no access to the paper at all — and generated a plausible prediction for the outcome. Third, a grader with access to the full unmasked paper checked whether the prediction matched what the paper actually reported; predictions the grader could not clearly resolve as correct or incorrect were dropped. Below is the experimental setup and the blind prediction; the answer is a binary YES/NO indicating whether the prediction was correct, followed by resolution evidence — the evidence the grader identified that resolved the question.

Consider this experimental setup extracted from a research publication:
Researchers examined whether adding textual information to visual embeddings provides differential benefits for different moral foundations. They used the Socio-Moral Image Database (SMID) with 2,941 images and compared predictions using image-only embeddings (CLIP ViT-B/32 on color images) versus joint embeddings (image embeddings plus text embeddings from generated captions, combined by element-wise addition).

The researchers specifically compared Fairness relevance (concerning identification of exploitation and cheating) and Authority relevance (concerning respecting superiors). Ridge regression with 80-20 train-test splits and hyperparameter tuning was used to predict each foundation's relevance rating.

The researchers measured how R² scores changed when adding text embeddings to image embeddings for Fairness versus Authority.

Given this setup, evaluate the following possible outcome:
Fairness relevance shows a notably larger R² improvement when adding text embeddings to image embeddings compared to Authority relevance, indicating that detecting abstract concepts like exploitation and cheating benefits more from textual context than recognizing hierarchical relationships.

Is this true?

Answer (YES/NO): NO